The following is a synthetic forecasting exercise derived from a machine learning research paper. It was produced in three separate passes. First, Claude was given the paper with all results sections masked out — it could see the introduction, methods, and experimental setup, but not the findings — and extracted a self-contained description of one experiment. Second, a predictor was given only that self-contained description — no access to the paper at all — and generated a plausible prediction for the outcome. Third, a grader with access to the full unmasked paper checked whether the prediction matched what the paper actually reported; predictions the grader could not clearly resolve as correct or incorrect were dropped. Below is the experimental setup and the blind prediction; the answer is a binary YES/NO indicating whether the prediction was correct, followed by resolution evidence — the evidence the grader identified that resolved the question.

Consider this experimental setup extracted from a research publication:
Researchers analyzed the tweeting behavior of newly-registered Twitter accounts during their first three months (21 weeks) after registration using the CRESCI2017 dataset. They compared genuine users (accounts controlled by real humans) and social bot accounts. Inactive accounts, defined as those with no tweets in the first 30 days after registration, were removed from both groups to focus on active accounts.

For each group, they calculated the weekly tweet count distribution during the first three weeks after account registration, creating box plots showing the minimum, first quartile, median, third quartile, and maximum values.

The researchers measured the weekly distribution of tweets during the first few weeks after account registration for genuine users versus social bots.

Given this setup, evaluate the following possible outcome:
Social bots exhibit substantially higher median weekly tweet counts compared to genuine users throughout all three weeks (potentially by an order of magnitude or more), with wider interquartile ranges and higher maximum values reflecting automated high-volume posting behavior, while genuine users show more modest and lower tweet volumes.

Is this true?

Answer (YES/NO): NO